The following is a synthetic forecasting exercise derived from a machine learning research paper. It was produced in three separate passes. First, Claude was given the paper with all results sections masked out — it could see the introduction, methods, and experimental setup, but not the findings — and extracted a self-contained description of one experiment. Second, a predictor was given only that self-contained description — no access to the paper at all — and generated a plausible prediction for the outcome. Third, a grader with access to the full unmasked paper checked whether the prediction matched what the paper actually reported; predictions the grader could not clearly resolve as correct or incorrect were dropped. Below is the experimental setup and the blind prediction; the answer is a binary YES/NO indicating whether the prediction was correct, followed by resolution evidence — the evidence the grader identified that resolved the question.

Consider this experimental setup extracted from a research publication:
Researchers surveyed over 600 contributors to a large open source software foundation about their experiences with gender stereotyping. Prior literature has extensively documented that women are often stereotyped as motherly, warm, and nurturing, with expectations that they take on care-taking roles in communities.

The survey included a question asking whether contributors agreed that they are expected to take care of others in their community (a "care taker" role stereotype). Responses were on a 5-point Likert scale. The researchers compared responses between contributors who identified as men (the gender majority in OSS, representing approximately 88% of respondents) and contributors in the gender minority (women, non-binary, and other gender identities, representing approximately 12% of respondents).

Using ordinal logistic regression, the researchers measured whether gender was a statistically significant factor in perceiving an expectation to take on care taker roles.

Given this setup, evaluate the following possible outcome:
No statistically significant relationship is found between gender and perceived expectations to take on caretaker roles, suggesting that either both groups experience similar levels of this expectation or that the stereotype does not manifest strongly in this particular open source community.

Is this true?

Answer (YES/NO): YES